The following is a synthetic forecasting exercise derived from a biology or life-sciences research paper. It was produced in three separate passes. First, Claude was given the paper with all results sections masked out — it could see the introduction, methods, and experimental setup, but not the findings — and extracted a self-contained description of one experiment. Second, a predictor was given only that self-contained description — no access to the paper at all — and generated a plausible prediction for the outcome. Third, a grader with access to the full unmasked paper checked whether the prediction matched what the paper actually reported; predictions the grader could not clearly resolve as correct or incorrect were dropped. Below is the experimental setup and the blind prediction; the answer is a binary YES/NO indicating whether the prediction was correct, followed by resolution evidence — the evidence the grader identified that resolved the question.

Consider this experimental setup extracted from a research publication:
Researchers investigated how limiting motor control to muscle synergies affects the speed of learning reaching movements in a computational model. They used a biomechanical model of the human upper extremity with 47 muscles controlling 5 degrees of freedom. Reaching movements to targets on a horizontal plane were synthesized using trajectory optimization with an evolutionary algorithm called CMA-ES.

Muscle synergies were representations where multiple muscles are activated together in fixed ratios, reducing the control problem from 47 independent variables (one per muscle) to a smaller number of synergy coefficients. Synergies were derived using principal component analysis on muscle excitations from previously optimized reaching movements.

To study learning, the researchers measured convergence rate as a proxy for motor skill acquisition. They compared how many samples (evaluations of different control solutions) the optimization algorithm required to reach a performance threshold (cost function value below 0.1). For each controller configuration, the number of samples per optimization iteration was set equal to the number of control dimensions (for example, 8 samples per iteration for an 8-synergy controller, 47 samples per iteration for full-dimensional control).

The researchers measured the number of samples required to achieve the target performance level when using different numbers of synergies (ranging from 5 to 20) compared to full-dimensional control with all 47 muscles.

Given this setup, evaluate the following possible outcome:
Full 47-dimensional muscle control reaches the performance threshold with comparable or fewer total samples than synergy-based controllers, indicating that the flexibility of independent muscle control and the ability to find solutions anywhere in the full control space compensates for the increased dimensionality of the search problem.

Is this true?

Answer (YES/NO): NO